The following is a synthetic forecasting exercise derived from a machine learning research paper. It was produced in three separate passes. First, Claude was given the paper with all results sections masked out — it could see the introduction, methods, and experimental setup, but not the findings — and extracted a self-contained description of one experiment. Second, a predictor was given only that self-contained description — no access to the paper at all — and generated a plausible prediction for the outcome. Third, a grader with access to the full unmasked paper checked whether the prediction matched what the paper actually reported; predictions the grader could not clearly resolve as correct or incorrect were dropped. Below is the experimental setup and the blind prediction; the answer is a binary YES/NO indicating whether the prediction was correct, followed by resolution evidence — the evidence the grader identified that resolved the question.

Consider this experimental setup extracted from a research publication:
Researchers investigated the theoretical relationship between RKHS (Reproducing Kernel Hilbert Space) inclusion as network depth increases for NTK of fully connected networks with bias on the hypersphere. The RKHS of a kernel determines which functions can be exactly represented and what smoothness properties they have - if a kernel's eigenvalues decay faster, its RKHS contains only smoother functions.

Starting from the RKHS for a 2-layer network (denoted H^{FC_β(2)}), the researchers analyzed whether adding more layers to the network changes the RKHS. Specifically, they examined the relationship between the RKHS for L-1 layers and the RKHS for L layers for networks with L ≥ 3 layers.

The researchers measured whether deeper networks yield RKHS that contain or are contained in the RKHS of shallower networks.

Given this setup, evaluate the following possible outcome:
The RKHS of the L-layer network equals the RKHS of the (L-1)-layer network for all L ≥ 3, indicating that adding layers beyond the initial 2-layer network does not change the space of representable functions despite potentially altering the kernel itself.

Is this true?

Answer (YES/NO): YES